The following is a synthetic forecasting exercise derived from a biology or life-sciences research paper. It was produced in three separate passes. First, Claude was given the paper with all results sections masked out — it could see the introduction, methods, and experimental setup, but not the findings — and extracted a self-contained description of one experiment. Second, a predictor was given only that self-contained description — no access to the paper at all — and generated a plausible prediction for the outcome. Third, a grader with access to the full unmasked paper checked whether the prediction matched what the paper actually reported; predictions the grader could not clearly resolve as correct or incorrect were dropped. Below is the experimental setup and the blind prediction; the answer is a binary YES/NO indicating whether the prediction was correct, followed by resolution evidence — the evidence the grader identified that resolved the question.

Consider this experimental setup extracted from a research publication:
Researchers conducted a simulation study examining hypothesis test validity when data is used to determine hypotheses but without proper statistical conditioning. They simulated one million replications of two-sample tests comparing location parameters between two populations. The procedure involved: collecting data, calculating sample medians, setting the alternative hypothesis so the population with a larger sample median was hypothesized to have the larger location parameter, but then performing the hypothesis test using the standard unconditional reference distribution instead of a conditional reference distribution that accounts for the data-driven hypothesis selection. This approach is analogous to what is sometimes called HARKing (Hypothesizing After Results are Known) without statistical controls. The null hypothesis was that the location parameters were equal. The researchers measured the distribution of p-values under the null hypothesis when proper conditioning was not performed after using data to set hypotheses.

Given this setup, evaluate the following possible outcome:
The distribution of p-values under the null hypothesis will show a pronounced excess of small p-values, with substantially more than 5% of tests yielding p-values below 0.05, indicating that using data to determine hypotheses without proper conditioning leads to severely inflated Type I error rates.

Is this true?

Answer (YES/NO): NO